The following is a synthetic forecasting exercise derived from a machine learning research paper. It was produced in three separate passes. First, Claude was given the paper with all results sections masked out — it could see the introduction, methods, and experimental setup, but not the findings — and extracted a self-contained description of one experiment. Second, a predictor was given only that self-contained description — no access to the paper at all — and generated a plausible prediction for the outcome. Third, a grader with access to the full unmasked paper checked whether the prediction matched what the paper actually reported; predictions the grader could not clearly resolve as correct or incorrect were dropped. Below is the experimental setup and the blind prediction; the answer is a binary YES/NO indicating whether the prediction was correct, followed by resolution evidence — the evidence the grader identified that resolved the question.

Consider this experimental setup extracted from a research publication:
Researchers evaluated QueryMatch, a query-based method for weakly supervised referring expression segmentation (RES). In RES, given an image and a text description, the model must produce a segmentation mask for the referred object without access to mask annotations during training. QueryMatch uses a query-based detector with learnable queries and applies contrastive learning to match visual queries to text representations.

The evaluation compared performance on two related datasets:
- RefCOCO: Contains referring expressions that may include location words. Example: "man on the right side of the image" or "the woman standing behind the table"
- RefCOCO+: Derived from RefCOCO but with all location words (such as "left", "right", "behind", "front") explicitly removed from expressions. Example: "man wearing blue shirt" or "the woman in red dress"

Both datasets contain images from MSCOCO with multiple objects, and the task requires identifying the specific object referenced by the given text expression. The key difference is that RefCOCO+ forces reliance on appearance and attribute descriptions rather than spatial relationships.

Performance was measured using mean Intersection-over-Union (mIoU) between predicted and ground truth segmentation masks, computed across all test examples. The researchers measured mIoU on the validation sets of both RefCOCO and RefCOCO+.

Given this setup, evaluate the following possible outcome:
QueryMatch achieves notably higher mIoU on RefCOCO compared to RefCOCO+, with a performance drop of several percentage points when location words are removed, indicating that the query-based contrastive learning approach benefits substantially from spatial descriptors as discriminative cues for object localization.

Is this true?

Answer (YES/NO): YES